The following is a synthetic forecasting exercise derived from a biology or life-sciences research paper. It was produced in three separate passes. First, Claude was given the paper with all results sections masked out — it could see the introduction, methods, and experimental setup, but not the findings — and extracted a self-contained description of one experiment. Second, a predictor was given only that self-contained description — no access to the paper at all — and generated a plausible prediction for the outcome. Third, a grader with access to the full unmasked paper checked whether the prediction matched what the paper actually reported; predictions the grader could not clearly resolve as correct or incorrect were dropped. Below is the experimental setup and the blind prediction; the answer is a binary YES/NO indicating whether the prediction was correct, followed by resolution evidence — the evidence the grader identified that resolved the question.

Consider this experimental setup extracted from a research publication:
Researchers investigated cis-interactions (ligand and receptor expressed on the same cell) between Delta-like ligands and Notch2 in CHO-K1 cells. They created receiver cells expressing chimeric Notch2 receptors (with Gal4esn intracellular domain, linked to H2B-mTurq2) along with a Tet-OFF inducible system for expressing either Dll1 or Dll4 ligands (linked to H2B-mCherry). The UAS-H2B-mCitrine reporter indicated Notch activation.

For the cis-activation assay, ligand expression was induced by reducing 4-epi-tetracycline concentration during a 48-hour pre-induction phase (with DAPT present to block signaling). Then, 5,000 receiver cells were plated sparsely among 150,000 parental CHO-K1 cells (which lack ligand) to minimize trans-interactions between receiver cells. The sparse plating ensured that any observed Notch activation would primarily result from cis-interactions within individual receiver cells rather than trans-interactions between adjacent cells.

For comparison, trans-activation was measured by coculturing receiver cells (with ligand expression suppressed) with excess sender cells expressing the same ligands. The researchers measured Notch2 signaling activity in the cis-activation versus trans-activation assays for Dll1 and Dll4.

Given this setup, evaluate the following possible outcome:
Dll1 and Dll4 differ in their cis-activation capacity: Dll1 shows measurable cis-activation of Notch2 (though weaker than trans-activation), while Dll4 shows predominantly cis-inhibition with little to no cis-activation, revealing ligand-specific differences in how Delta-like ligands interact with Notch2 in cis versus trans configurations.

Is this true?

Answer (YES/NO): NO